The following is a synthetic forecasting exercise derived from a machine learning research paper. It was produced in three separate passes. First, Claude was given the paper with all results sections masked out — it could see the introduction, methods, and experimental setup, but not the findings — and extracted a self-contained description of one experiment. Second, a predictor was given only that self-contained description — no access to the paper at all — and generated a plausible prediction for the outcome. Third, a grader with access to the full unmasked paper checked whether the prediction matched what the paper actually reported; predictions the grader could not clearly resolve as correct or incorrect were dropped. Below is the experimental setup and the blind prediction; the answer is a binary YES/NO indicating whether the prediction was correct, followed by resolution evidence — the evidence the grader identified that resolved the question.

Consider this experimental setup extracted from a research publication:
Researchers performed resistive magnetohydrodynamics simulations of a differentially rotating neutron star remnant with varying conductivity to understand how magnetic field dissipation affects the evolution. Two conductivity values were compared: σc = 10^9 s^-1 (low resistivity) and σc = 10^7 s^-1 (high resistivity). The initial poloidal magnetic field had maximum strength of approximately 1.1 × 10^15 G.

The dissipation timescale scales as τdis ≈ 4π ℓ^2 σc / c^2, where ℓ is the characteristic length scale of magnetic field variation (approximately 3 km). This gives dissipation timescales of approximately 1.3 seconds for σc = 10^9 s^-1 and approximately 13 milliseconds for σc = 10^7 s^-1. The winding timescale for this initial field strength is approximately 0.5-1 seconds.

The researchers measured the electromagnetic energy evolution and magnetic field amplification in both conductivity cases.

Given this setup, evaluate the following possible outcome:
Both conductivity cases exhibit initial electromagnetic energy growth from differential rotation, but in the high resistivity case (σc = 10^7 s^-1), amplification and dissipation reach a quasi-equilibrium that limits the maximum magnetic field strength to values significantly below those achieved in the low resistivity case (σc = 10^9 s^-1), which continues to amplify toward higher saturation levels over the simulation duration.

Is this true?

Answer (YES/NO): NO